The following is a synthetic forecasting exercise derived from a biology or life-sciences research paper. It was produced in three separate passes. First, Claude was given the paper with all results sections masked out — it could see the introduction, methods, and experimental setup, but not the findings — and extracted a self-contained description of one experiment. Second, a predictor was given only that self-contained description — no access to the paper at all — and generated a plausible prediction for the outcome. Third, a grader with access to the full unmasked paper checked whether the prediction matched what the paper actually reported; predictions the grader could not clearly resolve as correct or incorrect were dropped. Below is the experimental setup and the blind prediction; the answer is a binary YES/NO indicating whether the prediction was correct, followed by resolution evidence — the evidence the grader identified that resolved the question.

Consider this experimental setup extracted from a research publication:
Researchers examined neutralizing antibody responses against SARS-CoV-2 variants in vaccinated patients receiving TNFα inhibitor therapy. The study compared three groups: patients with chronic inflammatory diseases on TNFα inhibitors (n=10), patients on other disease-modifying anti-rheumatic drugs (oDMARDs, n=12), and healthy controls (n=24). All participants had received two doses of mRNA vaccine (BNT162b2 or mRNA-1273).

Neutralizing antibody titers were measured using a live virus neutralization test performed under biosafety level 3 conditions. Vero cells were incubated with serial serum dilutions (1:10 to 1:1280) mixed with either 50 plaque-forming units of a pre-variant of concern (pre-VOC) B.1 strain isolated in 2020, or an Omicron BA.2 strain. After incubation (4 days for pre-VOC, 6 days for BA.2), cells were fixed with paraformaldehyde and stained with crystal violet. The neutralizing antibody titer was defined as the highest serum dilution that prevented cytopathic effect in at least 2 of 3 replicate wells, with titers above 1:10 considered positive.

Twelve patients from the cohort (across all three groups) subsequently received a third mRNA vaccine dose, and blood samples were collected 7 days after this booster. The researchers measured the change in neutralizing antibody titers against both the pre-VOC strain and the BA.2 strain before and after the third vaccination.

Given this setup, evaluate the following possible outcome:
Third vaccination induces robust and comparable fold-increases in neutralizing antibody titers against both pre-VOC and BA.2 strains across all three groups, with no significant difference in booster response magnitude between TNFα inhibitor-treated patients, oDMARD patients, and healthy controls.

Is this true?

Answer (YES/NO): NO